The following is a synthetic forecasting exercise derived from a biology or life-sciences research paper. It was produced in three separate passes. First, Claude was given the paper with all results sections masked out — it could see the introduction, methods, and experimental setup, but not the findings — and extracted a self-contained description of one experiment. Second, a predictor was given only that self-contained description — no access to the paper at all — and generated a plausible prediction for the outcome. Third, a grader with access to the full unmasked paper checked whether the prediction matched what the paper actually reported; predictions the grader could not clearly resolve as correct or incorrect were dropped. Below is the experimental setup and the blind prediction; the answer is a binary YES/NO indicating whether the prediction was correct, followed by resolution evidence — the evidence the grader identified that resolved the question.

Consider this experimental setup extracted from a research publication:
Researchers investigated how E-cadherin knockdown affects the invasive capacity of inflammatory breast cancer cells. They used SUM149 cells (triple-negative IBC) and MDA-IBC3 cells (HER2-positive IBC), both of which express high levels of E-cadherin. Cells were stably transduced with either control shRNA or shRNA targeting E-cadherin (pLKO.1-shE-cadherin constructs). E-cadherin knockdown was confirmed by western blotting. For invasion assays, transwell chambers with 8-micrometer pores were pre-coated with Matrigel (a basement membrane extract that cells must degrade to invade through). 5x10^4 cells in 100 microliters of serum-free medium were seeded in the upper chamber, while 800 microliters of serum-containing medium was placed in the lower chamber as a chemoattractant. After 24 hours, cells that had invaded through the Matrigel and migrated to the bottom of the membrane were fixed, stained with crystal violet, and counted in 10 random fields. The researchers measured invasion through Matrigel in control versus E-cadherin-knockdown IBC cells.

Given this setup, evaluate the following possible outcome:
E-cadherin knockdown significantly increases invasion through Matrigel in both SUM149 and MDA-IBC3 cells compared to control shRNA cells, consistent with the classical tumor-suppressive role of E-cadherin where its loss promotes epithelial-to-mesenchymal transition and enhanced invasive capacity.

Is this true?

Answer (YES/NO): NO